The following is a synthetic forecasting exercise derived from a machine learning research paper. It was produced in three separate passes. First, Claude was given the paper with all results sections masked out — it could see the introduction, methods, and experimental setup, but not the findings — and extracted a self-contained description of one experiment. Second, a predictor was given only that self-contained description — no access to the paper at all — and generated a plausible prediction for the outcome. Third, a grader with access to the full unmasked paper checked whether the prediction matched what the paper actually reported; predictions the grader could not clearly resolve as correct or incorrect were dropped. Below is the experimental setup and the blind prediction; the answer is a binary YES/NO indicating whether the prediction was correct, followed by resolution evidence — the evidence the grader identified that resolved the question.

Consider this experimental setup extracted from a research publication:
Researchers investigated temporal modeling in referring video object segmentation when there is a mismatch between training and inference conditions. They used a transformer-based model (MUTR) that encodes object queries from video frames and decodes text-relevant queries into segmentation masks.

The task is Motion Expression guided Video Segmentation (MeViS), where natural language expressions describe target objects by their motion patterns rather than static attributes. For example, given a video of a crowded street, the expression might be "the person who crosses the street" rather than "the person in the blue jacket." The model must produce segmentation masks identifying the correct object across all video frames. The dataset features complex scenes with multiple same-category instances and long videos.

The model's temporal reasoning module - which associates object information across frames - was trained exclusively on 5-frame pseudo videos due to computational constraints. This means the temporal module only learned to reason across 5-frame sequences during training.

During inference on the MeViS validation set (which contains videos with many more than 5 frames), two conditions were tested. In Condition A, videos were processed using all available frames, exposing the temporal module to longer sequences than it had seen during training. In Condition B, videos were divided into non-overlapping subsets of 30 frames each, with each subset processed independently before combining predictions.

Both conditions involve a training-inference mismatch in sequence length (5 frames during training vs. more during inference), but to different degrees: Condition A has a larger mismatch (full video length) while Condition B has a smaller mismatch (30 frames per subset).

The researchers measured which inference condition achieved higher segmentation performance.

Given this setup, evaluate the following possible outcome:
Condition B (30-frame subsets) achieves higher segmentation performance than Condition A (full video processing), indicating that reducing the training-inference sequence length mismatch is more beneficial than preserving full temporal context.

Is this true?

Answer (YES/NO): YES